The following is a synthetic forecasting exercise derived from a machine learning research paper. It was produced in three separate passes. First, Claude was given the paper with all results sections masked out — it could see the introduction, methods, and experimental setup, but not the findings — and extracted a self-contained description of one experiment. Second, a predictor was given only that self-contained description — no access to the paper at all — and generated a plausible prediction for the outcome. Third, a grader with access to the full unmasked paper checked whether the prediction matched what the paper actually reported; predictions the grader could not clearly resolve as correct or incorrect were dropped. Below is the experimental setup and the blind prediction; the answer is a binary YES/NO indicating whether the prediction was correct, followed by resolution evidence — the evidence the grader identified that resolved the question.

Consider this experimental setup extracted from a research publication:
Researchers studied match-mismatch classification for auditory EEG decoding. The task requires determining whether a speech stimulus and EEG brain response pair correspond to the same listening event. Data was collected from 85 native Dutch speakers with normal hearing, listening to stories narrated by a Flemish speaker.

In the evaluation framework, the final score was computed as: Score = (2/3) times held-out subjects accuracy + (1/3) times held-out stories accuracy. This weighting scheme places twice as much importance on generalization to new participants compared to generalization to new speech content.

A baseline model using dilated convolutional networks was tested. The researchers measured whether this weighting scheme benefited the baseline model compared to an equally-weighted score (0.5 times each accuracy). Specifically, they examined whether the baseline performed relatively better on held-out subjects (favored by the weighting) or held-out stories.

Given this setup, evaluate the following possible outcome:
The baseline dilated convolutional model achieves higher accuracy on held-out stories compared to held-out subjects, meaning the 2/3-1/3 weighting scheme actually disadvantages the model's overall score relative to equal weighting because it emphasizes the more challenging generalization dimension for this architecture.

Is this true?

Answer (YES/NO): NO